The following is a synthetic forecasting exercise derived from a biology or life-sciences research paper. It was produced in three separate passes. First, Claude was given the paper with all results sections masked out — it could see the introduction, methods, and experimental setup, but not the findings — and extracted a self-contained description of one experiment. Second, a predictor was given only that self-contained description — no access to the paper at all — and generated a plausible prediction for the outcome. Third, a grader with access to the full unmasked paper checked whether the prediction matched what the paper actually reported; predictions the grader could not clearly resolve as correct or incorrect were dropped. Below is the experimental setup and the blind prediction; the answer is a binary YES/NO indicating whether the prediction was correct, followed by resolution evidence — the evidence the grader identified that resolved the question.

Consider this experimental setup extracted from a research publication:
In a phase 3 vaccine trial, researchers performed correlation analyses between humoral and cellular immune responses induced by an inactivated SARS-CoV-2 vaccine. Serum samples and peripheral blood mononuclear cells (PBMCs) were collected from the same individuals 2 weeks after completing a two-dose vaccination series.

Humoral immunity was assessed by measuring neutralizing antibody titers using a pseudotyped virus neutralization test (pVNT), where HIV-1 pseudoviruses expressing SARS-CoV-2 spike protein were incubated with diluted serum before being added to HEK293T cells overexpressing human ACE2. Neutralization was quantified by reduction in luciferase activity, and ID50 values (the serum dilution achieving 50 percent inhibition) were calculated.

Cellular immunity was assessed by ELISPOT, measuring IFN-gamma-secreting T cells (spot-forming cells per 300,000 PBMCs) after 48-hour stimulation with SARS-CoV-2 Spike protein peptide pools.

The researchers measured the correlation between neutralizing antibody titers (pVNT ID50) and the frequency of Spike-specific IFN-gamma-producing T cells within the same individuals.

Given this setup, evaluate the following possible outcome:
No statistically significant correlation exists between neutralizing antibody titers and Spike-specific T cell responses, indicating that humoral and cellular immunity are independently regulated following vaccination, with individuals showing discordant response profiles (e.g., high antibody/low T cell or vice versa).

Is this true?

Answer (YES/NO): NO